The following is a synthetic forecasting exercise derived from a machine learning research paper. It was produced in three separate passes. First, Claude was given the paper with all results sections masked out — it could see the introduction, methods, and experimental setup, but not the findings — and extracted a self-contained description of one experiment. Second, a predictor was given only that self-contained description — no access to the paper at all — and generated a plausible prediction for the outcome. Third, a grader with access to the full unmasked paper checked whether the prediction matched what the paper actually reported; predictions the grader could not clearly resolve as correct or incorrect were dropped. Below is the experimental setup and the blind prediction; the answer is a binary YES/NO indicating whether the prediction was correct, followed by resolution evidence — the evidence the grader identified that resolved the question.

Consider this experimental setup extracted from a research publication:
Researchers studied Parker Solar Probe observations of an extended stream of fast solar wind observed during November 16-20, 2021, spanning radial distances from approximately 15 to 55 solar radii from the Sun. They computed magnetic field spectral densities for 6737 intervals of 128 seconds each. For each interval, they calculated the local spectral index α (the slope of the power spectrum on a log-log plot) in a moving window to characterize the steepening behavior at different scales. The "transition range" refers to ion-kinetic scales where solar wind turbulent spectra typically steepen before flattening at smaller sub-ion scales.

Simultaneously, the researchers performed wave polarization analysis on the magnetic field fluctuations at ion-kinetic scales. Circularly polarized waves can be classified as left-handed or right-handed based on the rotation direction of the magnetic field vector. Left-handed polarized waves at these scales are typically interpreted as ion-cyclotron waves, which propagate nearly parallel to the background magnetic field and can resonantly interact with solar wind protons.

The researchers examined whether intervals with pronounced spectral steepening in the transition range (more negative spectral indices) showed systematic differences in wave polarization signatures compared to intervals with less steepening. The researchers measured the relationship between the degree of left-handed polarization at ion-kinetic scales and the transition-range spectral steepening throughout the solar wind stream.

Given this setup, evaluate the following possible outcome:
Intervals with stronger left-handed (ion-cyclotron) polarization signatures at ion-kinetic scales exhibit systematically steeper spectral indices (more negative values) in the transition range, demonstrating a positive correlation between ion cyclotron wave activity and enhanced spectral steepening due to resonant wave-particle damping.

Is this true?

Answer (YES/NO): YES